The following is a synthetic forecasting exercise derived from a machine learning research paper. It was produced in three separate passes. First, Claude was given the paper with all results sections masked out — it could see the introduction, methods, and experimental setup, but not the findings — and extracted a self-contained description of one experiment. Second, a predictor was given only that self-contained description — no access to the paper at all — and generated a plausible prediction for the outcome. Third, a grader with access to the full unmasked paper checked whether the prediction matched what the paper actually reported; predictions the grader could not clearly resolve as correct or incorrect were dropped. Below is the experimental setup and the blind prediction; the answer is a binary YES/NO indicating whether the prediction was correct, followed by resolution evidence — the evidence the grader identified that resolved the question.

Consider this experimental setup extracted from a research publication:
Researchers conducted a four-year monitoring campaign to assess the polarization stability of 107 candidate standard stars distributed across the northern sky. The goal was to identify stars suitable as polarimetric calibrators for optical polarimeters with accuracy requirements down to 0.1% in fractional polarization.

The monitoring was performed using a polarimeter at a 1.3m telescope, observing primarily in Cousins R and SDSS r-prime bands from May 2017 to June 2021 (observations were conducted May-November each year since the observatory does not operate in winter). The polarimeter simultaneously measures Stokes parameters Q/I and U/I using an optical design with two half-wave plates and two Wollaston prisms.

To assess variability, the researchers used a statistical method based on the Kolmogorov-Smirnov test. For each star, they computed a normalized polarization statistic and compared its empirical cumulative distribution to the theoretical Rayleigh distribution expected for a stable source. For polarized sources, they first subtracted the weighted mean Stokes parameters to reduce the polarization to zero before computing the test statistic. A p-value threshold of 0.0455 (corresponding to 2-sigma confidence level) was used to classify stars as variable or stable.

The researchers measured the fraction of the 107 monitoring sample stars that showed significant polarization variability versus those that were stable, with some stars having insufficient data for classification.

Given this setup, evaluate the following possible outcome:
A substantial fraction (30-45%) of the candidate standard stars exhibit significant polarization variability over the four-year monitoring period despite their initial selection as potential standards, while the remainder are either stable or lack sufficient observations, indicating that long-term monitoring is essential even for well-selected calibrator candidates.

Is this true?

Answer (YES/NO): NO